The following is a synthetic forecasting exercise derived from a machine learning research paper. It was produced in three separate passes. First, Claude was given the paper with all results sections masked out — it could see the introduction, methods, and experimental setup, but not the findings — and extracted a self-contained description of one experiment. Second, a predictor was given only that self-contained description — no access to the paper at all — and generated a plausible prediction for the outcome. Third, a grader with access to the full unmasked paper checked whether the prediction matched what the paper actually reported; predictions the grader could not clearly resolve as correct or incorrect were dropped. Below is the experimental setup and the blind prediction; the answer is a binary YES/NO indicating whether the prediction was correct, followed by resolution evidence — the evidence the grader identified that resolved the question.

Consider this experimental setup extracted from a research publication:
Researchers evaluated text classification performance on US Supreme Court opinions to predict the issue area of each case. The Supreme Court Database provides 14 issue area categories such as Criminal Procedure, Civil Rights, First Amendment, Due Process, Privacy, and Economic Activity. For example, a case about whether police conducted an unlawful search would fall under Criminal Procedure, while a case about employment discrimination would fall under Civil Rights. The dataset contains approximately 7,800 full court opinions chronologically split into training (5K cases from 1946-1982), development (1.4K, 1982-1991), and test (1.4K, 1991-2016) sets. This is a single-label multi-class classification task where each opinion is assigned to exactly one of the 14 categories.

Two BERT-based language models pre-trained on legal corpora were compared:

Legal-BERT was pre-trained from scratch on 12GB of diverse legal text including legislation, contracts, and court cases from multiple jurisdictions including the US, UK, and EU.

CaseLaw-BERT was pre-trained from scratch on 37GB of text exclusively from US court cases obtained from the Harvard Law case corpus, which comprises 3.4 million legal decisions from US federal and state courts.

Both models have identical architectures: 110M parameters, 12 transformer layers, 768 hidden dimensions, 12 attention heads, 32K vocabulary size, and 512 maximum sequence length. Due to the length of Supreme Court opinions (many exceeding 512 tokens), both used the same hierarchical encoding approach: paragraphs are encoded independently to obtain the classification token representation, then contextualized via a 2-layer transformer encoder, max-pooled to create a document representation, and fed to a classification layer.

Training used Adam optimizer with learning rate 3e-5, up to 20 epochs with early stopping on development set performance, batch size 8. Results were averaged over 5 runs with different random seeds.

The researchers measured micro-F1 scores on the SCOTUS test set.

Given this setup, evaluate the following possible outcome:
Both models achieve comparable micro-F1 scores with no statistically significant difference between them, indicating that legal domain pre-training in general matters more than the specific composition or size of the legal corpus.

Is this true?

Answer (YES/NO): NO